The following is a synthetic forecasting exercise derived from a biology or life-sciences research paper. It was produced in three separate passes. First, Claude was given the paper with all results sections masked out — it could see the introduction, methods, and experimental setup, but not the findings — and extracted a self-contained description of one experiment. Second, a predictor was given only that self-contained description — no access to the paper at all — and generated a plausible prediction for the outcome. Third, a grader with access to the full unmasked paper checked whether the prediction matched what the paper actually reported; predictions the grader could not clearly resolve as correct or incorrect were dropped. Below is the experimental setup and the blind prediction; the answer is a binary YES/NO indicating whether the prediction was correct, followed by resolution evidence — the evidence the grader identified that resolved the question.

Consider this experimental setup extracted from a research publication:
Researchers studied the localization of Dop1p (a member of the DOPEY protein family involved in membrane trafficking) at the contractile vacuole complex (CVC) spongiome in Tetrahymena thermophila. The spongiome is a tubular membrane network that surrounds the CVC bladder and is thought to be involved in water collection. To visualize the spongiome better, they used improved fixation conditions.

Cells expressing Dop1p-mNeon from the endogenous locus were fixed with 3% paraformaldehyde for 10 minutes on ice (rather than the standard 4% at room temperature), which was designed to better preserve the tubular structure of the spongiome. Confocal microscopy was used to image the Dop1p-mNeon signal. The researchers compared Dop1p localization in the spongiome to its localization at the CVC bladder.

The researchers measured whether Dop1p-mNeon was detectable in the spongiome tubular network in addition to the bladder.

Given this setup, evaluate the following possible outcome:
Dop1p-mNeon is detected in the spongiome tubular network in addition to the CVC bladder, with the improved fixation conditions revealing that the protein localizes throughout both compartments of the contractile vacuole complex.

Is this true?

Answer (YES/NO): YES